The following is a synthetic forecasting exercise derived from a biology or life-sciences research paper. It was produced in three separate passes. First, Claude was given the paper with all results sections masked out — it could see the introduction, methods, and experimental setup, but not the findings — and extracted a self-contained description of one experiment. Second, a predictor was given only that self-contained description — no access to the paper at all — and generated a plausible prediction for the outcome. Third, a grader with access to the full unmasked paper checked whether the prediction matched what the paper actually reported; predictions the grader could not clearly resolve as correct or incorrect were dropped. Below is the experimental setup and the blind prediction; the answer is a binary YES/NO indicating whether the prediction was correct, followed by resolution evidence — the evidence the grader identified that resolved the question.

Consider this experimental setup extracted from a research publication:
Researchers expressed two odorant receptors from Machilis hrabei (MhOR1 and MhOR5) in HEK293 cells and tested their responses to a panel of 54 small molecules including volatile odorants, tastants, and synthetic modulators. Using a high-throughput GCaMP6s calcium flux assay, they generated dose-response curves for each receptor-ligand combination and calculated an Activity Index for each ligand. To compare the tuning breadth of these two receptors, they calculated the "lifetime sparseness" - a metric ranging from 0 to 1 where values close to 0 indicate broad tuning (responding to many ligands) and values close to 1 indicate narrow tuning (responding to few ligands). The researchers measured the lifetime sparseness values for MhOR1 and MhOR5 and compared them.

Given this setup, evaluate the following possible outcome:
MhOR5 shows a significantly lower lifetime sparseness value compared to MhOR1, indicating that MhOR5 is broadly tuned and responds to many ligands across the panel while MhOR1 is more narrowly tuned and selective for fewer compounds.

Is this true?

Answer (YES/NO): YES